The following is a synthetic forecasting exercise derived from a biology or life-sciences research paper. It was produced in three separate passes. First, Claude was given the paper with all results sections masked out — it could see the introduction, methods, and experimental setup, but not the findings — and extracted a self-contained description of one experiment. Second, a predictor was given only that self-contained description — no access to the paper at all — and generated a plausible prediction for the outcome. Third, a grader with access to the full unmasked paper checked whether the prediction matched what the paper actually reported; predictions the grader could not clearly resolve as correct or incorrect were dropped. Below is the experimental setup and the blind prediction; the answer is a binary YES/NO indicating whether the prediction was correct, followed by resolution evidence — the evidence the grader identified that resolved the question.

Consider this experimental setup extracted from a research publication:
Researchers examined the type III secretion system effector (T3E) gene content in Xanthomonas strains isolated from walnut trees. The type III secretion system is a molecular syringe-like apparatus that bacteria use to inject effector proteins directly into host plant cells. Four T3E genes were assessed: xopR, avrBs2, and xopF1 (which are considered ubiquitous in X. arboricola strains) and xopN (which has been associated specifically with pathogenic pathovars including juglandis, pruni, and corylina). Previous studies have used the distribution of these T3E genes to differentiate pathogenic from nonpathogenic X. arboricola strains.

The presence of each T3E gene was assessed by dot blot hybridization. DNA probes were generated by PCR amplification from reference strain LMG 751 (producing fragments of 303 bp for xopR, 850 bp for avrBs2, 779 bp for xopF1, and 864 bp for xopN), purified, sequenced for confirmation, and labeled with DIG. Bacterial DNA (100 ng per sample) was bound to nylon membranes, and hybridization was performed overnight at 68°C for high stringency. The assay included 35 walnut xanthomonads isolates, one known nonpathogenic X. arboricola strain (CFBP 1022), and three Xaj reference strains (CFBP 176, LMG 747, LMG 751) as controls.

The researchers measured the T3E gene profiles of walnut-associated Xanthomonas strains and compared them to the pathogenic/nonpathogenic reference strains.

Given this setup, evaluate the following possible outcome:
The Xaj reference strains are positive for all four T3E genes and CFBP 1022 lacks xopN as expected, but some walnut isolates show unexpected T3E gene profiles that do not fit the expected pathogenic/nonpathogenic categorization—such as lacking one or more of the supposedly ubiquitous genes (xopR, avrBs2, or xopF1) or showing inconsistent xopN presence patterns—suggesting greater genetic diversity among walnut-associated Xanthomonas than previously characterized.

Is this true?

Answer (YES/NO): YES